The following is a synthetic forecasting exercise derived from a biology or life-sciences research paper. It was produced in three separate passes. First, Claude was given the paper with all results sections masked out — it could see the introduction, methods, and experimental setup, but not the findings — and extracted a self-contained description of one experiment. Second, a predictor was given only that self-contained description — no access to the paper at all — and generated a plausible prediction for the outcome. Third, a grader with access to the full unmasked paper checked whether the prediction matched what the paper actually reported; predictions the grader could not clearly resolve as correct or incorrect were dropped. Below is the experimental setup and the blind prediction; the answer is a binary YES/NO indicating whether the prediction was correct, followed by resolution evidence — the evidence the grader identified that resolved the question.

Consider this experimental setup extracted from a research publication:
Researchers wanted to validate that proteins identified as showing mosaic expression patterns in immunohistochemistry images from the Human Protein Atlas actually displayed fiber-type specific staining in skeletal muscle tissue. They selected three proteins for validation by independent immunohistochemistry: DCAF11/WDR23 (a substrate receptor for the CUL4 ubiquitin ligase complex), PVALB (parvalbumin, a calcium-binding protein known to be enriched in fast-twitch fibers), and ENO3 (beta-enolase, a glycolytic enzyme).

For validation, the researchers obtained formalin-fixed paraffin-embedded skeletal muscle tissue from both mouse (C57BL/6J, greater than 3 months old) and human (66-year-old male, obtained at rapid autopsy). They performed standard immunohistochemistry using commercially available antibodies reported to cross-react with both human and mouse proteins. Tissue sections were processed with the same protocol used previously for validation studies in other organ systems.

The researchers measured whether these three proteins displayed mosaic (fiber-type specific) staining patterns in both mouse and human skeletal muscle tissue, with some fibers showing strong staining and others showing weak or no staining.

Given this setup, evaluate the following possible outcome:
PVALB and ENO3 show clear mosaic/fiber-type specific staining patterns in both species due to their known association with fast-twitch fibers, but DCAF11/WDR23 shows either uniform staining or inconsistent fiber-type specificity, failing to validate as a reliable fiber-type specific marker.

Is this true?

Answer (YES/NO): NO